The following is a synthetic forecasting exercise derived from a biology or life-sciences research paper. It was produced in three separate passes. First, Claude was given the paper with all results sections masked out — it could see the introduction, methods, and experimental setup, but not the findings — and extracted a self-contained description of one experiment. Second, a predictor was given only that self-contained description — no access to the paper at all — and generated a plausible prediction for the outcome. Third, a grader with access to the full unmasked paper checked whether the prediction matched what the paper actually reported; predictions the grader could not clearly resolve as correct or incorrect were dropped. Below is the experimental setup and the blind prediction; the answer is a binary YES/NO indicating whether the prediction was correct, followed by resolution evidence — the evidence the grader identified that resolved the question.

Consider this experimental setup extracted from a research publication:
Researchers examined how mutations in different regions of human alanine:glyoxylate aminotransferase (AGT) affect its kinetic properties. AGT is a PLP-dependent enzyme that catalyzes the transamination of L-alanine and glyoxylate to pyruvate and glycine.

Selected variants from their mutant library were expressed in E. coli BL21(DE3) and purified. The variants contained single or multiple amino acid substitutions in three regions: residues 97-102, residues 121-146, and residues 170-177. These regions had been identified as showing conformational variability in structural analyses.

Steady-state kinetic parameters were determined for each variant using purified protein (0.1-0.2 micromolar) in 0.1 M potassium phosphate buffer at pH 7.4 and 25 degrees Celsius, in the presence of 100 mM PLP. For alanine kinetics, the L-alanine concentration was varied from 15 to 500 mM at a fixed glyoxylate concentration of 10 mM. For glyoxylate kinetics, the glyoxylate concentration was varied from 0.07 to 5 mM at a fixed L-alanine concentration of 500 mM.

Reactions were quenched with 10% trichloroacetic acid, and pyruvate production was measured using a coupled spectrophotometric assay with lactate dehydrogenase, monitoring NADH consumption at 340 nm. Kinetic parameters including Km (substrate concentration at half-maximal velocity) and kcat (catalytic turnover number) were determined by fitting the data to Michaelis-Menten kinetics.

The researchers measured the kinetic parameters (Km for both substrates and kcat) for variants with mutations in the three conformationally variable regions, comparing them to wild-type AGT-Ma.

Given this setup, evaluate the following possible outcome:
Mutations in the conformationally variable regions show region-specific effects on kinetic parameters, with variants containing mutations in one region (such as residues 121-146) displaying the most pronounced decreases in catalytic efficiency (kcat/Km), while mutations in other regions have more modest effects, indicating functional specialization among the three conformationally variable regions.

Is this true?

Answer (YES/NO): NO